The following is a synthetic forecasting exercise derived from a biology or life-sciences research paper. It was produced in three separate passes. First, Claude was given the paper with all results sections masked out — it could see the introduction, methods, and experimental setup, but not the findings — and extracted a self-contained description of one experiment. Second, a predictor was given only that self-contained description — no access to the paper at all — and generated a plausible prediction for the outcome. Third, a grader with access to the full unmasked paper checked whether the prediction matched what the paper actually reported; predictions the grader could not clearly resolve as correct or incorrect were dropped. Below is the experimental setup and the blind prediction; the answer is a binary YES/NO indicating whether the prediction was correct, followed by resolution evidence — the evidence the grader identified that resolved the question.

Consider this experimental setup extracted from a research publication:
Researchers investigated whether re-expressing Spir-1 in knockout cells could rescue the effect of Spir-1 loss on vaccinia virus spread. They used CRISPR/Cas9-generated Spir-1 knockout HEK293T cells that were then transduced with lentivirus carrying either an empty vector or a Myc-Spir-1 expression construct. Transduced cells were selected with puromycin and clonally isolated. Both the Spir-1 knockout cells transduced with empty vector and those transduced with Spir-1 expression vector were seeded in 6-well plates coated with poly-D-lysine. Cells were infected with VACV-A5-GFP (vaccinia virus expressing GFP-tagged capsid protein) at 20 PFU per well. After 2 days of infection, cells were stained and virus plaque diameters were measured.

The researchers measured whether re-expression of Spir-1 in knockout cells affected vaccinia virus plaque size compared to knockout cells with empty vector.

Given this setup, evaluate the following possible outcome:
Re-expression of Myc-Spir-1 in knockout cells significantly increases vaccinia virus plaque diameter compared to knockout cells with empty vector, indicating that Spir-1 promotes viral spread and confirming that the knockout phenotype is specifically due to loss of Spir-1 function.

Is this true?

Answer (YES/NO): NO